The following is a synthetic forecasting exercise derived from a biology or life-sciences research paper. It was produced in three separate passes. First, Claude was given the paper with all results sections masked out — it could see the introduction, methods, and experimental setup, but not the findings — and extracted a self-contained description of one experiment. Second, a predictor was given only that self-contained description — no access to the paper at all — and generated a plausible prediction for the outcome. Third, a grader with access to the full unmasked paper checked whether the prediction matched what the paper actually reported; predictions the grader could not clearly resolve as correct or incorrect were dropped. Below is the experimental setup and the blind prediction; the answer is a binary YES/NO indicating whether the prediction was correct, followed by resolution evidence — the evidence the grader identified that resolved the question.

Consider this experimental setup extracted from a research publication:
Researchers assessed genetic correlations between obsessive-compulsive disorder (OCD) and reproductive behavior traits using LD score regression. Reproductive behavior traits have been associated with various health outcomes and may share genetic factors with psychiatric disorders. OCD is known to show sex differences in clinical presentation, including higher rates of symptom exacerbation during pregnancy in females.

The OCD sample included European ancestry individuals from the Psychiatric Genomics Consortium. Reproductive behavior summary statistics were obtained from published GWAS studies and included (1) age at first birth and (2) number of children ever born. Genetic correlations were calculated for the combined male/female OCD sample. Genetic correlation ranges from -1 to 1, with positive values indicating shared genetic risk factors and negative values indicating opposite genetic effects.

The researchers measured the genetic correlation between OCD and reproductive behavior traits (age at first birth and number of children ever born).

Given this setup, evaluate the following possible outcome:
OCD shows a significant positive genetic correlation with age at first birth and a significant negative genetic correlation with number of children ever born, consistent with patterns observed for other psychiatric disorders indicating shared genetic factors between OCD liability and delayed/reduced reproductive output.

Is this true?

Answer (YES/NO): YES